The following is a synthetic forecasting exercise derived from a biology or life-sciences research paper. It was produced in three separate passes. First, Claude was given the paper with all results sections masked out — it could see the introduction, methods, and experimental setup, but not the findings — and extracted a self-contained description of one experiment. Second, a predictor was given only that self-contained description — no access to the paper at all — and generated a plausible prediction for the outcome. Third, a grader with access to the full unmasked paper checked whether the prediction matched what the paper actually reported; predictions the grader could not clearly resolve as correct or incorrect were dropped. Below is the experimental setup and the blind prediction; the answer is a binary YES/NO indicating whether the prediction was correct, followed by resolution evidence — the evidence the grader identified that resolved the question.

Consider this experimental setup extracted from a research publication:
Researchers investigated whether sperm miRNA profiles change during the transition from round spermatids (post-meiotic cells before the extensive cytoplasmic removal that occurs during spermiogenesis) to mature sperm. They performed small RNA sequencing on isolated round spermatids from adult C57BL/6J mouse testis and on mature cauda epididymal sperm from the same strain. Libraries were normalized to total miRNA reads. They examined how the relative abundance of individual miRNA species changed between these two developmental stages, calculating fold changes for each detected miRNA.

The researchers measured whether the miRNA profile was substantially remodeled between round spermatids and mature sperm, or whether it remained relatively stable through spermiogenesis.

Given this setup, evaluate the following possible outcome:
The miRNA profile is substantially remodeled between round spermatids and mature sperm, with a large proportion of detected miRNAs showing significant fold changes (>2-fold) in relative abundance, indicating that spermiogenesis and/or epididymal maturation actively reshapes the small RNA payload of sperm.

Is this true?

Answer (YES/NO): YES